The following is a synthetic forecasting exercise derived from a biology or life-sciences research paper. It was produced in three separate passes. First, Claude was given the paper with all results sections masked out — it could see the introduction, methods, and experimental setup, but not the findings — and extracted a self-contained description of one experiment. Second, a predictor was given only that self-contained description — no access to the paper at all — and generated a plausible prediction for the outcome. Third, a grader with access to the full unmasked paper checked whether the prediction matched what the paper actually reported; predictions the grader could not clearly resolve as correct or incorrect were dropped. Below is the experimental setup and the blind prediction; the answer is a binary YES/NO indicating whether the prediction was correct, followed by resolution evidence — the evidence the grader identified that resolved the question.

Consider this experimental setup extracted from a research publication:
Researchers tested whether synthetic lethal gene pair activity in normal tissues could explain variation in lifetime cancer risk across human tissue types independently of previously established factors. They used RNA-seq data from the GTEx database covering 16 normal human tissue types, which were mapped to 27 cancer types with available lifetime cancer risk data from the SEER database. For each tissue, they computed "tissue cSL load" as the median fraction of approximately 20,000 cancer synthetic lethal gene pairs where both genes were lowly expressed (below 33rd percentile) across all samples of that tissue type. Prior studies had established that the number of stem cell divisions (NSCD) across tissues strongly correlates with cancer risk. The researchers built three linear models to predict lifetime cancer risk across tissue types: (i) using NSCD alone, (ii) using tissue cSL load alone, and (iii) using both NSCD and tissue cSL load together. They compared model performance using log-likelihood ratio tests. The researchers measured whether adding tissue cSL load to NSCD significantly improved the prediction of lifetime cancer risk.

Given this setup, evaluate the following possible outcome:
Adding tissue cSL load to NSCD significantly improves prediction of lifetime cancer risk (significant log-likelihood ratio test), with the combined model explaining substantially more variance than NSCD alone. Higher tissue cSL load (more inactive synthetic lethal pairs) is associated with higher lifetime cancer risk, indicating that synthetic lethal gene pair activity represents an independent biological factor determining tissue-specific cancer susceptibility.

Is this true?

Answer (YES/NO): NO